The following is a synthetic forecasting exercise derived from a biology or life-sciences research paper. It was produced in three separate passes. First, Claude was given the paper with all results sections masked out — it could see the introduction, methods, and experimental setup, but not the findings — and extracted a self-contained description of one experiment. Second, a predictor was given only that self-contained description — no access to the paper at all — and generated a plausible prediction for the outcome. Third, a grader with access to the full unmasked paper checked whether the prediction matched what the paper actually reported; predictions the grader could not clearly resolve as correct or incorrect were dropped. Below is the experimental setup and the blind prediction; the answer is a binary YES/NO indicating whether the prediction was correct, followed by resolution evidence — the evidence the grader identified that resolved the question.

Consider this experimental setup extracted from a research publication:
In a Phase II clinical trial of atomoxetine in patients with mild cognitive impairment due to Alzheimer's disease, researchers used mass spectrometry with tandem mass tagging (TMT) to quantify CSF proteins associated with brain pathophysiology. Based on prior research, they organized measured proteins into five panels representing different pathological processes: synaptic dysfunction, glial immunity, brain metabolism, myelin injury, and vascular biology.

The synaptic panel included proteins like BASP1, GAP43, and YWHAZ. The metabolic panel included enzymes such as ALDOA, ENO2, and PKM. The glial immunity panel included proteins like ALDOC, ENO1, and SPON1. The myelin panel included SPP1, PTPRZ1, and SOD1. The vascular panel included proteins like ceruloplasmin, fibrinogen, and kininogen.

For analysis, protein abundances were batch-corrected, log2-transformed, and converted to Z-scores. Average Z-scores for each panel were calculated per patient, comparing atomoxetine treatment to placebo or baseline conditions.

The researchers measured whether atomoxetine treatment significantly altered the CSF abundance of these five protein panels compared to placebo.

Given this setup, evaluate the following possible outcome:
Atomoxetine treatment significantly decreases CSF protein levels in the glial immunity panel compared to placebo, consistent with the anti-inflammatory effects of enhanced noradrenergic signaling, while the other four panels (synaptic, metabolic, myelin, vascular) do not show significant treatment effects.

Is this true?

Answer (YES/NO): NO